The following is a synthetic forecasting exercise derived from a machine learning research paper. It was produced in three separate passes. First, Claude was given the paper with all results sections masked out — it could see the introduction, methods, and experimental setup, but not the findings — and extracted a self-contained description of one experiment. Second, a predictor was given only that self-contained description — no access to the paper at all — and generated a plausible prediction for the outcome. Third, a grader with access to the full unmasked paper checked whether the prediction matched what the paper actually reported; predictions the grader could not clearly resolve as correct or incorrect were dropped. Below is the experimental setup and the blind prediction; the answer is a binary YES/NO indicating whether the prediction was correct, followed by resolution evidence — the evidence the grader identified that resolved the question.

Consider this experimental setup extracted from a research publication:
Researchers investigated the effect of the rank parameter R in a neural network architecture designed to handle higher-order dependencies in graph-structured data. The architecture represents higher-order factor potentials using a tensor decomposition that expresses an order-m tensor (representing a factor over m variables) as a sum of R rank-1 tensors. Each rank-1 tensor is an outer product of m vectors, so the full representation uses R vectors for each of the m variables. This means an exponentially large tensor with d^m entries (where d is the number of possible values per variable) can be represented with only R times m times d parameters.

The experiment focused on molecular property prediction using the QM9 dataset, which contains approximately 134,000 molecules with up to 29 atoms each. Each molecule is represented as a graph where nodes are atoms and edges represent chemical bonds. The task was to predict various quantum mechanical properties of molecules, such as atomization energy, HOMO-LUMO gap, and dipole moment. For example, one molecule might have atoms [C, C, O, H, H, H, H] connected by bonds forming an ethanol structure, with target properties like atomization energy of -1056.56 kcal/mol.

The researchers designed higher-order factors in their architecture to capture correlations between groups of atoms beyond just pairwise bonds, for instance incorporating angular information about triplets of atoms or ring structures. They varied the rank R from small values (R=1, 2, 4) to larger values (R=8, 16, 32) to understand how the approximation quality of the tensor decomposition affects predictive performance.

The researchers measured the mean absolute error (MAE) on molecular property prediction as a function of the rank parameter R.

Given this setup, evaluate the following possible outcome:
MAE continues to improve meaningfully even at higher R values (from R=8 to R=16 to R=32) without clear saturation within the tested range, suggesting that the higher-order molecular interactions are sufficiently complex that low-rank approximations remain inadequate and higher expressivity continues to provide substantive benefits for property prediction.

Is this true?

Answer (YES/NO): NO